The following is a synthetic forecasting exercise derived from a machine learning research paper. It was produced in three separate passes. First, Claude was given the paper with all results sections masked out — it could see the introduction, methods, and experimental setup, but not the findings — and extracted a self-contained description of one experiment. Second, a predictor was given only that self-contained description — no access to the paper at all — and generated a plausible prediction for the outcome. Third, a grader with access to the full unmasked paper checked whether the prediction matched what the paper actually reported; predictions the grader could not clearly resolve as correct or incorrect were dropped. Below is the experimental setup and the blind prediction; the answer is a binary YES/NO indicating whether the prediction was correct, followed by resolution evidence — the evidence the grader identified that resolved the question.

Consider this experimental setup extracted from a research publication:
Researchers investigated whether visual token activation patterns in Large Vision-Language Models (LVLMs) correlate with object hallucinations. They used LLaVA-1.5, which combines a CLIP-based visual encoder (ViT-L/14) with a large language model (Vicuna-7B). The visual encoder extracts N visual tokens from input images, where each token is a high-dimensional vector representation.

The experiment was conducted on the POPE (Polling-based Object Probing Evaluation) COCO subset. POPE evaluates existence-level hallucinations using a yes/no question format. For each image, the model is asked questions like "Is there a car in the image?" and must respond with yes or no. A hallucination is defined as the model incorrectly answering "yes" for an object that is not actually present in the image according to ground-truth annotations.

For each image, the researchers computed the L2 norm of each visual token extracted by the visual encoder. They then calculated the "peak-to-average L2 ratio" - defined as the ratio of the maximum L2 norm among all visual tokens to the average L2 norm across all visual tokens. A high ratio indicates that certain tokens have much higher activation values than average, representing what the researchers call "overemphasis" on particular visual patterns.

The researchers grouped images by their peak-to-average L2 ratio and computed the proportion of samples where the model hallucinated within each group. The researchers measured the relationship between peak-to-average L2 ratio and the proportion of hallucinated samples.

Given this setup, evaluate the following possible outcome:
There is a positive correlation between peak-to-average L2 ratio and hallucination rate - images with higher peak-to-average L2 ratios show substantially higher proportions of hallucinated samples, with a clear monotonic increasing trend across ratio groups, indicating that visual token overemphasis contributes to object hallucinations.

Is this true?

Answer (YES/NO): YES